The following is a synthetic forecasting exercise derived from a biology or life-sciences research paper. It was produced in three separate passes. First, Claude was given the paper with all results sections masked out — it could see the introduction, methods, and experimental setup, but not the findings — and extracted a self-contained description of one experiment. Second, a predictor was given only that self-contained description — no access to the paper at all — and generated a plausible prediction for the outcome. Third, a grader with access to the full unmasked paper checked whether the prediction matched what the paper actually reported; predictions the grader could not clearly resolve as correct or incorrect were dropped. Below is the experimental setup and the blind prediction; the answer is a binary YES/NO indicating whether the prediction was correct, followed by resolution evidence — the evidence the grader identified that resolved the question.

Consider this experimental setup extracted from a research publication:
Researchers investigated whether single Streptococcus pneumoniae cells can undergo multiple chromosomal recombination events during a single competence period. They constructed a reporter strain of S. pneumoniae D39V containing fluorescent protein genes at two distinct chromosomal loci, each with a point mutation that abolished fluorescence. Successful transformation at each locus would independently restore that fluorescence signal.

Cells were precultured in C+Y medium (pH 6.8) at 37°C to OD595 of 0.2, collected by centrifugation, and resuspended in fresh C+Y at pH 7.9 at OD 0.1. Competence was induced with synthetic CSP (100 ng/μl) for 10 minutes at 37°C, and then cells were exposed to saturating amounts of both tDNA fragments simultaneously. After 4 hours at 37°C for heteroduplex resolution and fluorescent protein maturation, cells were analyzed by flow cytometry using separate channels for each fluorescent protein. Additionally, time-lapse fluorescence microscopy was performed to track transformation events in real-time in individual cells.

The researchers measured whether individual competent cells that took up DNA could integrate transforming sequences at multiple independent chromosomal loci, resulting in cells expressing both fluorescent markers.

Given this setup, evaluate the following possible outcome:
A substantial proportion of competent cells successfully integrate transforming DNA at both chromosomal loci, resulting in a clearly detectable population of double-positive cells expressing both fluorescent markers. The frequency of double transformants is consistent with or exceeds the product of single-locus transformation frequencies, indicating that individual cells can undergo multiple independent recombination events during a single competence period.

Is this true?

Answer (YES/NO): NO